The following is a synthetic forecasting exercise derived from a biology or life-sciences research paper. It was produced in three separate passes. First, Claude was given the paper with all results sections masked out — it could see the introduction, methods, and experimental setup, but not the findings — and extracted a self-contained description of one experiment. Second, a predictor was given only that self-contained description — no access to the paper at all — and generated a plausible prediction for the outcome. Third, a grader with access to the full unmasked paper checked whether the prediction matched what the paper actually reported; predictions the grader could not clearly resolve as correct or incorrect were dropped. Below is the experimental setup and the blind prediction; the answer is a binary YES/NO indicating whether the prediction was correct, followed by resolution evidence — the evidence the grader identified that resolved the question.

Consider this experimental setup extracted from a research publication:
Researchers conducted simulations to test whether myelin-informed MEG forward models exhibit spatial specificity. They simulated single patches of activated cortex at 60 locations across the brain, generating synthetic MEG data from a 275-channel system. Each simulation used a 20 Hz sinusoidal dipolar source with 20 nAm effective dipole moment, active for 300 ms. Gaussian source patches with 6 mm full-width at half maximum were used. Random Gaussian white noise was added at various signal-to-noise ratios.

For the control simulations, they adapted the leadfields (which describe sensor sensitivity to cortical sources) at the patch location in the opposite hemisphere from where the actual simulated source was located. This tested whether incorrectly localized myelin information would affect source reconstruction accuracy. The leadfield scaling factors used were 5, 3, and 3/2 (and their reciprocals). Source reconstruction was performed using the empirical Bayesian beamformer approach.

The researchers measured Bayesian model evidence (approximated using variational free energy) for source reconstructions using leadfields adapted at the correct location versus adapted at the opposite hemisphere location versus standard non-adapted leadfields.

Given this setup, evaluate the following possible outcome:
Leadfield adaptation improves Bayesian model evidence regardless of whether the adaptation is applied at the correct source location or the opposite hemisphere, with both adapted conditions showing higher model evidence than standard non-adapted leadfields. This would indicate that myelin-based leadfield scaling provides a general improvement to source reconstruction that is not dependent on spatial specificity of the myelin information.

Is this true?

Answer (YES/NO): NO